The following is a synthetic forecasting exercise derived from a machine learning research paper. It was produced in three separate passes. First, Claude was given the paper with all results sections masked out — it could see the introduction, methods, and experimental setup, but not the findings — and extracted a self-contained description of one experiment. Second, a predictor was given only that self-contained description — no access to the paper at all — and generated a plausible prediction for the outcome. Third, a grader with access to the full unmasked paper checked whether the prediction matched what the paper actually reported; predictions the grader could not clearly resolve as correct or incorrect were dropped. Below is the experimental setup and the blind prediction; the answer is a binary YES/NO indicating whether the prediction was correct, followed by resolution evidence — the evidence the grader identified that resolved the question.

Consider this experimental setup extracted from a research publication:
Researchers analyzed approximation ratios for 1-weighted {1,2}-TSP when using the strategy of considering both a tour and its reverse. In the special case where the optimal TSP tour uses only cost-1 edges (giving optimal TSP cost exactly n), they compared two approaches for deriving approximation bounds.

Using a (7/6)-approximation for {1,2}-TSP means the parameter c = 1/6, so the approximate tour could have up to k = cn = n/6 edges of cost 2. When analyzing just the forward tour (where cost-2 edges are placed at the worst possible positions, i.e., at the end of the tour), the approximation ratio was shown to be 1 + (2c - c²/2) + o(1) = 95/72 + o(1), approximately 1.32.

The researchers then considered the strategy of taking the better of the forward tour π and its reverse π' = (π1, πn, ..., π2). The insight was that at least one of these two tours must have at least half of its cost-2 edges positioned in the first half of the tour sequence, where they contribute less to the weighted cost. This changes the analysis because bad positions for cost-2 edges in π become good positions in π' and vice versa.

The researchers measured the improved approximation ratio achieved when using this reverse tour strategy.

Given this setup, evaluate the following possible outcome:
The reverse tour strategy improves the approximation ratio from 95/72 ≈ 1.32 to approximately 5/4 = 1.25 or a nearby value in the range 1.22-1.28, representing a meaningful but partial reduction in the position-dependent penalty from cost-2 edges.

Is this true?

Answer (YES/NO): YES